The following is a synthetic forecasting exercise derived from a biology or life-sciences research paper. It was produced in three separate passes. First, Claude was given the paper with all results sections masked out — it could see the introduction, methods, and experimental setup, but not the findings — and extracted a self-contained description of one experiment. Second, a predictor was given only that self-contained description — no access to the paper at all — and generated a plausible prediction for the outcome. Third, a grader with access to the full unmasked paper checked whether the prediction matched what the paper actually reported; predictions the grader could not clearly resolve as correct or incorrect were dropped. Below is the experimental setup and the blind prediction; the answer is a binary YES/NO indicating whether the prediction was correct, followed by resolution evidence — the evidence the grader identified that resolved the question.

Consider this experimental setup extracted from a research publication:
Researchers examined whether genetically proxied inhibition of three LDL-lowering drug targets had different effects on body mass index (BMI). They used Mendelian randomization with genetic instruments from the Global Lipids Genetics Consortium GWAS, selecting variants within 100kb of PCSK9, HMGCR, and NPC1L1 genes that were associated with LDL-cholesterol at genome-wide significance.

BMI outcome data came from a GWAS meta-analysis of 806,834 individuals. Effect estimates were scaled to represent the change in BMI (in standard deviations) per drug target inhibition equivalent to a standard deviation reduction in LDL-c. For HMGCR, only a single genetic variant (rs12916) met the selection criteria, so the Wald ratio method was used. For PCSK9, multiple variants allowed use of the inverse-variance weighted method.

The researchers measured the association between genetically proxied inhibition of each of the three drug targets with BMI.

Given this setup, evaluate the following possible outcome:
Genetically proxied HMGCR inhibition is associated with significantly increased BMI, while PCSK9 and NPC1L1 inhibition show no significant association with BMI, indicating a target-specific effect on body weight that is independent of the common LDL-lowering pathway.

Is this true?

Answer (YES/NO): YES